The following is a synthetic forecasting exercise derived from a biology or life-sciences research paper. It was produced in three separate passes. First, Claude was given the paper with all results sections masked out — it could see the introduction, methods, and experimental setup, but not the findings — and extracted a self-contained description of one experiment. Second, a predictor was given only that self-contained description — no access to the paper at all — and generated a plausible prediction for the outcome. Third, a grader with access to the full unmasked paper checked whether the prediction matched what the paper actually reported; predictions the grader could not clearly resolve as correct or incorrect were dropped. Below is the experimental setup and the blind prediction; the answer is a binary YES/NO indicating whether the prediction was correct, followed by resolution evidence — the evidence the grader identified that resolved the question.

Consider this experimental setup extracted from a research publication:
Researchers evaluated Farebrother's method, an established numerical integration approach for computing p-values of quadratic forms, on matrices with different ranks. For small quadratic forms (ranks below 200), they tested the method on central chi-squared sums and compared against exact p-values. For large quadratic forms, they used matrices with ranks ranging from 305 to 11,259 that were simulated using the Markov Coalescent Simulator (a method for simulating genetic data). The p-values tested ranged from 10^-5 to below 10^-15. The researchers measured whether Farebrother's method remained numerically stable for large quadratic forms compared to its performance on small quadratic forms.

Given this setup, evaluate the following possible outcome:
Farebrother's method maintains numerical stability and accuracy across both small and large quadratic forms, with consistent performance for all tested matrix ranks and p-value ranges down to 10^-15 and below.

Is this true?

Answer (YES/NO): NO